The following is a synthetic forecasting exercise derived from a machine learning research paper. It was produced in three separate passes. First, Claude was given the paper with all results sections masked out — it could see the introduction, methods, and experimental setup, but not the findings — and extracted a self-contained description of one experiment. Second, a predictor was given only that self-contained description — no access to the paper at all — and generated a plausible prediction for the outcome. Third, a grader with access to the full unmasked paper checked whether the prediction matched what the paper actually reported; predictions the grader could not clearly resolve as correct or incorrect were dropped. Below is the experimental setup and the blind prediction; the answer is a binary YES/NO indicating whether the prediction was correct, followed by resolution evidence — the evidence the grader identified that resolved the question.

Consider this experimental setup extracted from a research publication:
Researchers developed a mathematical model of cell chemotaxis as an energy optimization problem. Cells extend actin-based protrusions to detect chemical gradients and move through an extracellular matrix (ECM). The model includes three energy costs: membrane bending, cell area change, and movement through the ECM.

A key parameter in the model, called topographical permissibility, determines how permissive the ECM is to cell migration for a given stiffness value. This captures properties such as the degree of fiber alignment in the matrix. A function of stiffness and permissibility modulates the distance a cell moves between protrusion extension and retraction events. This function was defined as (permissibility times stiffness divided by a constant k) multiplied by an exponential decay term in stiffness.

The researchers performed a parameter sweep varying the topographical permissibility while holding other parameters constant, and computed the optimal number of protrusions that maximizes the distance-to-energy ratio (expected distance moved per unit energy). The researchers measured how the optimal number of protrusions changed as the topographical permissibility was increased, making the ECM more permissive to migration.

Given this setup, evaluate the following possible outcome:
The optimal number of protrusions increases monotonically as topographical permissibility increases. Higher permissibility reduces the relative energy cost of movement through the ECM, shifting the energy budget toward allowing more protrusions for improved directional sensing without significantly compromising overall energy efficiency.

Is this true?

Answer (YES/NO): YES